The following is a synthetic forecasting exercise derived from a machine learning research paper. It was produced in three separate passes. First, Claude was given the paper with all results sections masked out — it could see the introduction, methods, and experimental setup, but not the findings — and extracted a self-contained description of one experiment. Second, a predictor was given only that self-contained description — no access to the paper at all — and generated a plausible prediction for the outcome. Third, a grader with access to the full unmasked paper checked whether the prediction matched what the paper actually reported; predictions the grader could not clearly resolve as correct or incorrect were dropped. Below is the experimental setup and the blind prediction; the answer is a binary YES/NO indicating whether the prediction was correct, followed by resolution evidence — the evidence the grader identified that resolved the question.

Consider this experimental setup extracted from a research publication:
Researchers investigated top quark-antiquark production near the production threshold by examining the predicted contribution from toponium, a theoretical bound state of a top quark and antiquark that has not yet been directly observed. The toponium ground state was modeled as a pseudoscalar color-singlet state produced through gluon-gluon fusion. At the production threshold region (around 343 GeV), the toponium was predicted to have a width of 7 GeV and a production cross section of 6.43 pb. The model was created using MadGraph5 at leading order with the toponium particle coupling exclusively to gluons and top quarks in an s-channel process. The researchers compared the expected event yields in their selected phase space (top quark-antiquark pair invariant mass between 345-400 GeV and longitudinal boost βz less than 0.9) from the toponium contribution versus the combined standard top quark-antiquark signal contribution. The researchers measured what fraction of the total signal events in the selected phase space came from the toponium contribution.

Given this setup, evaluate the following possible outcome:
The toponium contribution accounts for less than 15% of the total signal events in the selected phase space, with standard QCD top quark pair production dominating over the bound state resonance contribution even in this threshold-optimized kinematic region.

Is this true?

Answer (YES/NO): YES